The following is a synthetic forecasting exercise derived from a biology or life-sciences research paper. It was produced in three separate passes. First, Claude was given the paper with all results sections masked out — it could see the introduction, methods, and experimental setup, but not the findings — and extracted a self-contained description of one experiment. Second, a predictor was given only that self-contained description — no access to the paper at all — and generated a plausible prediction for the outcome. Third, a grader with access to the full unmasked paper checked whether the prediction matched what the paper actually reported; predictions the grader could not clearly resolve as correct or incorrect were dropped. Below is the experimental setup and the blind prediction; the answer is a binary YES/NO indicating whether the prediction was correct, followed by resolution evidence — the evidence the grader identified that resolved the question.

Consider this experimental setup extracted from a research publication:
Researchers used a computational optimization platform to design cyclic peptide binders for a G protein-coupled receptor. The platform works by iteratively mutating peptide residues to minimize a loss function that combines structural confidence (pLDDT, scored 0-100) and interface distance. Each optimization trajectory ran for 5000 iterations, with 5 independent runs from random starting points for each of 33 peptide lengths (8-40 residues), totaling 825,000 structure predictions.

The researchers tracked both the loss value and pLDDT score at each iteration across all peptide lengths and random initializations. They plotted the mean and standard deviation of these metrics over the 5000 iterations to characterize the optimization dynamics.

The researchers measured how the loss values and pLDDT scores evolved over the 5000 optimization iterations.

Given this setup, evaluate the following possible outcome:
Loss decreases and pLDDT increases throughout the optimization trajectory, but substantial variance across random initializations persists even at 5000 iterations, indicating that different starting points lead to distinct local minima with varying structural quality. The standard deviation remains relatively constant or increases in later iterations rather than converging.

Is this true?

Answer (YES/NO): NO